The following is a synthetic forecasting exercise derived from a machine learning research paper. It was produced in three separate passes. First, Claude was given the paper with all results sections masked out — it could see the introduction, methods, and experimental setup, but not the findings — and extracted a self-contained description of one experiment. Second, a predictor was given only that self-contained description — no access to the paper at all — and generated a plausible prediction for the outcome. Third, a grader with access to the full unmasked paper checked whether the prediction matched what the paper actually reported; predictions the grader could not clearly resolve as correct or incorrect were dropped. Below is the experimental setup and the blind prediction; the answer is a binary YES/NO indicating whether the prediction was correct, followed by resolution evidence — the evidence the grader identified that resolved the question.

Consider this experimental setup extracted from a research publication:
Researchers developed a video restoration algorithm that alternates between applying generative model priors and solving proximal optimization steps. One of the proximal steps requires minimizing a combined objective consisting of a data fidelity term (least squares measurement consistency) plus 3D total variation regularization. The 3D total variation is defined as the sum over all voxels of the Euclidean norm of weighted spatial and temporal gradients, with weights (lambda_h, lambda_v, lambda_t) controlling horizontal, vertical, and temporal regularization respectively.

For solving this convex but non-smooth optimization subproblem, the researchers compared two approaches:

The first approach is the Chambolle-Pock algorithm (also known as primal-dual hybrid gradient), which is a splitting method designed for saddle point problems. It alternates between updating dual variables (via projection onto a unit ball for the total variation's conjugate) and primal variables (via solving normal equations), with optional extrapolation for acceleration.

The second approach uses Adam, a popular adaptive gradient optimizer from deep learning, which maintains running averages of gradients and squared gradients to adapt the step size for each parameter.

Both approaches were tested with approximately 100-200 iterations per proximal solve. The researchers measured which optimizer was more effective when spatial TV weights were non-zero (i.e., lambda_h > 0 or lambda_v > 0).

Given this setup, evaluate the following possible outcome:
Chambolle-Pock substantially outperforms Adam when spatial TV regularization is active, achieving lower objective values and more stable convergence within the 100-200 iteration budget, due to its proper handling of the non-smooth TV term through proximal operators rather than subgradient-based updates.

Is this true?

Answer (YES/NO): NO